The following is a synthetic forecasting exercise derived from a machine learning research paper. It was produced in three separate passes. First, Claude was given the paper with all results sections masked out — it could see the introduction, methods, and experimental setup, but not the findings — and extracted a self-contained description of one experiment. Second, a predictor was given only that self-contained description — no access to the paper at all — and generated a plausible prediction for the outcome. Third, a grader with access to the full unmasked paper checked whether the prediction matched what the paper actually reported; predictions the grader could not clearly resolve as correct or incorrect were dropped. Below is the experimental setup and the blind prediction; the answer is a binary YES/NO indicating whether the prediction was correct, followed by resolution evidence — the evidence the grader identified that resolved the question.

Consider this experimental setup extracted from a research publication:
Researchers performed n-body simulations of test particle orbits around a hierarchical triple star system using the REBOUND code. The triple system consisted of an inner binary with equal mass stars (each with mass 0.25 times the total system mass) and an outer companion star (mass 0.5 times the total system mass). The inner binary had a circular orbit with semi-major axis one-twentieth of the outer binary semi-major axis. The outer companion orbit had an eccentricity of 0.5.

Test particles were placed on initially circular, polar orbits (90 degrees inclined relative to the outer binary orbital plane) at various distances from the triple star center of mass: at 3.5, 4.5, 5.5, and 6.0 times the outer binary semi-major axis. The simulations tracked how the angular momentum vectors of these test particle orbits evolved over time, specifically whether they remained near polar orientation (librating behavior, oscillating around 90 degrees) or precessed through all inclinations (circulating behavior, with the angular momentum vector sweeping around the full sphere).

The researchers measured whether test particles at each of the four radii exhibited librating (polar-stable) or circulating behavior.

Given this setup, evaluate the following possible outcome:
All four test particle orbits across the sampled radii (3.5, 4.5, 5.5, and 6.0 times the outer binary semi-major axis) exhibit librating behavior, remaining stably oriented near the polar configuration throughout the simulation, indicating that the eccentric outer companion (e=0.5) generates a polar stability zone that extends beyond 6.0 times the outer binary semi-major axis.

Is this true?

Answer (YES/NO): NO